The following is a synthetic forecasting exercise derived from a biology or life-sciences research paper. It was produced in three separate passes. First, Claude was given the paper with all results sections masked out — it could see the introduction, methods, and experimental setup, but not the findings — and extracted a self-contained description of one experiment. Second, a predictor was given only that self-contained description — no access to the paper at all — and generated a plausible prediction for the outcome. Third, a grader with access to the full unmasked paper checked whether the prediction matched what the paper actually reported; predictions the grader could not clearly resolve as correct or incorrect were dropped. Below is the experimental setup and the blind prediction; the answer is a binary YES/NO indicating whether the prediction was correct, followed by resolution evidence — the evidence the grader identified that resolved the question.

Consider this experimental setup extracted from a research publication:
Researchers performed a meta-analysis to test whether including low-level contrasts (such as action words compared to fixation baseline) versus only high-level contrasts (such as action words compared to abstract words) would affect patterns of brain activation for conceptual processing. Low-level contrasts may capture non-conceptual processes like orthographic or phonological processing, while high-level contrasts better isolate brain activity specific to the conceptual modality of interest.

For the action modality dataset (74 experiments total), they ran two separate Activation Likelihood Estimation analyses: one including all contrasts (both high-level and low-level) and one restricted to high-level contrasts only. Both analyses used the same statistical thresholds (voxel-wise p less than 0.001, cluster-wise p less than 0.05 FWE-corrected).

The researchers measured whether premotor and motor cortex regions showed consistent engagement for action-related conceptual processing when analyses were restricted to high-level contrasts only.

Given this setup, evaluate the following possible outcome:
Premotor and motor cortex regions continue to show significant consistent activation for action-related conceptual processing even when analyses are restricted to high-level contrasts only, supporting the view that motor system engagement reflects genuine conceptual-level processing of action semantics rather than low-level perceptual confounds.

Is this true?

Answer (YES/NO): YES